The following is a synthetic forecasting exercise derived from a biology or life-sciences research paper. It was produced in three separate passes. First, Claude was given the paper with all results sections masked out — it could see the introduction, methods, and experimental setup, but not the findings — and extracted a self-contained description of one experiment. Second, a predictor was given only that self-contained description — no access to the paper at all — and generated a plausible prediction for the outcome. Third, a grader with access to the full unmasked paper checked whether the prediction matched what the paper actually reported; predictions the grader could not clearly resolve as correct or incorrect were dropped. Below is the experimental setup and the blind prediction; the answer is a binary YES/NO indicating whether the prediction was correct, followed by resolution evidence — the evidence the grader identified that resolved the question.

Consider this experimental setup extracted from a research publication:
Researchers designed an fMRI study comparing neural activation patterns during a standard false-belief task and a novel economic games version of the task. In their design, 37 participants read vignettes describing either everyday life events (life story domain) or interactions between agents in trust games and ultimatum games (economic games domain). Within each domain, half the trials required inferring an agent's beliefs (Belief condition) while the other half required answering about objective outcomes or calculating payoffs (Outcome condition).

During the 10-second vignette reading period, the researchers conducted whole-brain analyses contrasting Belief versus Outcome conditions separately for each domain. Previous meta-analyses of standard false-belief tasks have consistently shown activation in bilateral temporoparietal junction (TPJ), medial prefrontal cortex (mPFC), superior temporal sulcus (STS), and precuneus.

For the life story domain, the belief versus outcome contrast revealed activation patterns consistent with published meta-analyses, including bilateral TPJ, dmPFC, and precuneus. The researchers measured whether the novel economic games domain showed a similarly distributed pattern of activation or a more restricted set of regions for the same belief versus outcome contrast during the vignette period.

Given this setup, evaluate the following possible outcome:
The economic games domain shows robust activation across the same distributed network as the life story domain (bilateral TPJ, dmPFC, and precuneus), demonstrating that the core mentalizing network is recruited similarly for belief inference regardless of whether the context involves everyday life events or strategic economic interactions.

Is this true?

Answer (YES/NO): NO